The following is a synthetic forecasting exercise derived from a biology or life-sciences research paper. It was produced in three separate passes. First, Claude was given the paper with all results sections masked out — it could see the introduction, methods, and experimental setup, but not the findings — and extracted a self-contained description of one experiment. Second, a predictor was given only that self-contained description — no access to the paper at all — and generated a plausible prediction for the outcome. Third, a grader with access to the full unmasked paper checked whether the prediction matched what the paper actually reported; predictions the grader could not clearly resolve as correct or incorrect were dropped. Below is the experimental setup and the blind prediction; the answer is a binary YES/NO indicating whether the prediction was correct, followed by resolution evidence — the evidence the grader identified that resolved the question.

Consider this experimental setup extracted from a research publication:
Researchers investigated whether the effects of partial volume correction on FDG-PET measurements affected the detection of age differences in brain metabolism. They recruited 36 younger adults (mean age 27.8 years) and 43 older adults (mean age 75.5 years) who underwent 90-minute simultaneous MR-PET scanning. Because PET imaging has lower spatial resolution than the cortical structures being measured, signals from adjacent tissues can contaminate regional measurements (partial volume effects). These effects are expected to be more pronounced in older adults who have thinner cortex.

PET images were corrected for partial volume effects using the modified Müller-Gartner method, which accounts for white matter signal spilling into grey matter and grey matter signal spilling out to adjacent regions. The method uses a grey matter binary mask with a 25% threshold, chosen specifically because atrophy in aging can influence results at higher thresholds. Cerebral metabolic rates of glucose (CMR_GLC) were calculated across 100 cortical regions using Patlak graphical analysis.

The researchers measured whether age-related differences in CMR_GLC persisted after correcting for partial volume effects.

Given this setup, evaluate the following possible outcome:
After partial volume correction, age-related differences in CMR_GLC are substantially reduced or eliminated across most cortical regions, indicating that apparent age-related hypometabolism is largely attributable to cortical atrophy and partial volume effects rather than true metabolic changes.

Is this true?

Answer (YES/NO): NO